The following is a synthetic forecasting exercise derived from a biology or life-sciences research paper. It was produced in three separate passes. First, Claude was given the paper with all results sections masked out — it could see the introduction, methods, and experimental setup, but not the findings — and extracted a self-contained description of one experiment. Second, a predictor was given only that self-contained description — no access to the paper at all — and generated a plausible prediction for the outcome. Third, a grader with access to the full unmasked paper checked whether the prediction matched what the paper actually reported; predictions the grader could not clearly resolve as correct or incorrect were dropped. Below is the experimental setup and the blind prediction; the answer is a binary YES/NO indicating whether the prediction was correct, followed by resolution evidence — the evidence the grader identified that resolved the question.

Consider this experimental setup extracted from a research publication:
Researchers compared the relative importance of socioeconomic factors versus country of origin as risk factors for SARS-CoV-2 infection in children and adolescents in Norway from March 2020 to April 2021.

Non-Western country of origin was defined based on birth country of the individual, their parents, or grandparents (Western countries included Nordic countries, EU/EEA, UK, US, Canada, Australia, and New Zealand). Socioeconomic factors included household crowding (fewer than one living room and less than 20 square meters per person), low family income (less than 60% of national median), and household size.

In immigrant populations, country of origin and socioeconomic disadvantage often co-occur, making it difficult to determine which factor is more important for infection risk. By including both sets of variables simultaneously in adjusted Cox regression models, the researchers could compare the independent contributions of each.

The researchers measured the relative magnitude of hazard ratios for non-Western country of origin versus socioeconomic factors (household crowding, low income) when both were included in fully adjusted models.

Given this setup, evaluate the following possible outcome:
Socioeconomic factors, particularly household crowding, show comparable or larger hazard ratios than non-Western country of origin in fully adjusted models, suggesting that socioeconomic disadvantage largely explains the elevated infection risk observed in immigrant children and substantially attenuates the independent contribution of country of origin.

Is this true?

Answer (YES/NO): NO